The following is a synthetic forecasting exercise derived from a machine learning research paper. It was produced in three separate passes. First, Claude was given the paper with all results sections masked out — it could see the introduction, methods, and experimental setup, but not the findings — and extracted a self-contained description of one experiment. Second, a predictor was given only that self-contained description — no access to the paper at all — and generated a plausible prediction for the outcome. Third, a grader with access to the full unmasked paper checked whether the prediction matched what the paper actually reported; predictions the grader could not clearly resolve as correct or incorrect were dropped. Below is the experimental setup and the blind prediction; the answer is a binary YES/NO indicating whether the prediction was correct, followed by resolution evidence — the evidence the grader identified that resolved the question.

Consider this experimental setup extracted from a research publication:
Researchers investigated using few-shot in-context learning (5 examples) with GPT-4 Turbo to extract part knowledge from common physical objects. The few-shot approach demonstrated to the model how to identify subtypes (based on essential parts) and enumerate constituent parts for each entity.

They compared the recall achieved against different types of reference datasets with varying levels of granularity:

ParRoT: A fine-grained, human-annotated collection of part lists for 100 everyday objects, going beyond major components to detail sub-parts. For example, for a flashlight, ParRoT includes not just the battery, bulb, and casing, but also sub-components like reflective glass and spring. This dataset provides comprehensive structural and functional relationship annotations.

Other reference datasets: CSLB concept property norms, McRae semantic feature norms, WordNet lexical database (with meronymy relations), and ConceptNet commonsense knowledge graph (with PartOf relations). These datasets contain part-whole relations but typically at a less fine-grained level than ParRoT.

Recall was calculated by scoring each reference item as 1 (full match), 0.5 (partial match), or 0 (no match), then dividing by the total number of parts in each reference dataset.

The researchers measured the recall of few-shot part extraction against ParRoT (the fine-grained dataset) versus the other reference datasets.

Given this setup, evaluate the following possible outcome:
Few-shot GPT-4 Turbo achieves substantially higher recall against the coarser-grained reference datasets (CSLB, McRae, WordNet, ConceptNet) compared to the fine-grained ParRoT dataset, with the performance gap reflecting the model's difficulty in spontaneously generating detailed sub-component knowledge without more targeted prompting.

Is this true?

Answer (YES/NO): YES